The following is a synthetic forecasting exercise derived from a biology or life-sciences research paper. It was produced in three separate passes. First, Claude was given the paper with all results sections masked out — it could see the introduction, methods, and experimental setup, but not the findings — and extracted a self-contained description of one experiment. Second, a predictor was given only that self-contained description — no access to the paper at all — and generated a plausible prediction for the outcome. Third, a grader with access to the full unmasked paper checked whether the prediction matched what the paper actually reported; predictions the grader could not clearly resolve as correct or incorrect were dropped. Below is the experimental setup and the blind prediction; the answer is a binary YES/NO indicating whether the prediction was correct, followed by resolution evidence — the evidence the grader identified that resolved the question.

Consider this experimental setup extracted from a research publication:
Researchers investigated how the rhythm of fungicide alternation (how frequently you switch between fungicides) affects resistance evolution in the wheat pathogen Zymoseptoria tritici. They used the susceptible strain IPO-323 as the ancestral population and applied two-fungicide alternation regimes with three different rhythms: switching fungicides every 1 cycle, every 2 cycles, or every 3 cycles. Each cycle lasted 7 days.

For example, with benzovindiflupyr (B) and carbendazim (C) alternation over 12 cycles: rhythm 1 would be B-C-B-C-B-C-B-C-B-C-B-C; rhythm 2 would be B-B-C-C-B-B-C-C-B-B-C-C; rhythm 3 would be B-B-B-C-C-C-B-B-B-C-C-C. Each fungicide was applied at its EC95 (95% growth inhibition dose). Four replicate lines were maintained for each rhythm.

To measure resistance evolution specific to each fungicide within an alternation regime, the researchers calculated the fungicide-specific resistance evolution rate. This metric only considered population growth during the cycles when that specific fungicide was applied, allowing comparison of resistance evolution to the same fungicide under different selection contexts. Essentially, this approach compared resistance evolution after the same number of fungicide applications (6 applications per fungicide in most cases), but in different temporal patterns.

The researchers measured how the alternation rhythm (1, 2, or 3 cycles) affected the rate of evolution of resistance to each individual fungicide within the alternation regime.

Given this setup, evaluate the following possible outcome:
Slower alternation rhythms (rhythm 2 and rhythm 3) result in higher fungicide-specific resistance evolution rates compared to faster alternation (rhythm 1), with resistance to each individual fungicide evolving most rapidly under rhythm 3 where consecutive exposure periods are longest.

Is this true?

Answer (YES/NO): NO